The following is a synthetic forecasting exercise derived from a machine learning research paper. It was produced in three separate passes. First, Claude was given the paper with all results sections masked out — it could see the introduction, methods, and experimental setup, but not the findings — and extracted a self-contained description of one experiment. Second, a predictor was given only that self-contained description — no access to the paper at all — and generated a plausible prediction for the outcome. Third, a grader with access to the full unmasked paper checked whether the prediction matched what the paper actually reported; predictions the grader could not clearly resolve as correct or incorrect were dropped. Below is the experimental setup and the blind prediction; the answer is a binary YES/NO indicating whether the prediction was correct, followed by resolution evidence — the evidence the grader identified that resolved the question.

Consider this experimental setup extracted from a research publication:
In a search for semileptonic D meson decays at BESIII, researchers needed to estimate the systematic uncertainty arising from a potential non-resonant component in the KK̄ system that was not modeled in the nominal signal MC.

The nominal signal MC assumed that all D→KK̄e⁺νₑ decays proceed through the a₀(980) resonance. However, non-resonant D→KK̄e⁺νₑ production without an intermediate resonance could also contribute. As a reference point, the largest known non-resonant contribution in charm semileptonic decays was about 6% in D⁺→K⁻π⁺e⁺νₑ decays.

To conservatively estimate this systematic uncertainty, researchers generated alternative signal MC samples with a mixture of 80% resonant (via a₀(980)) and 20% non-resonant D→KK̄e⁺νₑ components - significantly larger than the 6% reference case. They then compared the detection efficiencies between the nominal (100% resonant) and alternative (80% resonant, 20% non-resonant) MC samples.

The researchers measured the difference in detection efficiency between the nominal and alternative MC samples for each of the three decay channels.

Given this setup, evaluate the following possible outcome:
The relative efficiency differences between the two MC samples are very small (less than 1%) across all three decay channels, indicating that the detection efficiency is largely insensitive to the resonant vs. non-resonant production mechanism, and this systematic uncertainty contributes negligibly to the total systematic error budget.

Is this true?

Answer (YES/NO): NO